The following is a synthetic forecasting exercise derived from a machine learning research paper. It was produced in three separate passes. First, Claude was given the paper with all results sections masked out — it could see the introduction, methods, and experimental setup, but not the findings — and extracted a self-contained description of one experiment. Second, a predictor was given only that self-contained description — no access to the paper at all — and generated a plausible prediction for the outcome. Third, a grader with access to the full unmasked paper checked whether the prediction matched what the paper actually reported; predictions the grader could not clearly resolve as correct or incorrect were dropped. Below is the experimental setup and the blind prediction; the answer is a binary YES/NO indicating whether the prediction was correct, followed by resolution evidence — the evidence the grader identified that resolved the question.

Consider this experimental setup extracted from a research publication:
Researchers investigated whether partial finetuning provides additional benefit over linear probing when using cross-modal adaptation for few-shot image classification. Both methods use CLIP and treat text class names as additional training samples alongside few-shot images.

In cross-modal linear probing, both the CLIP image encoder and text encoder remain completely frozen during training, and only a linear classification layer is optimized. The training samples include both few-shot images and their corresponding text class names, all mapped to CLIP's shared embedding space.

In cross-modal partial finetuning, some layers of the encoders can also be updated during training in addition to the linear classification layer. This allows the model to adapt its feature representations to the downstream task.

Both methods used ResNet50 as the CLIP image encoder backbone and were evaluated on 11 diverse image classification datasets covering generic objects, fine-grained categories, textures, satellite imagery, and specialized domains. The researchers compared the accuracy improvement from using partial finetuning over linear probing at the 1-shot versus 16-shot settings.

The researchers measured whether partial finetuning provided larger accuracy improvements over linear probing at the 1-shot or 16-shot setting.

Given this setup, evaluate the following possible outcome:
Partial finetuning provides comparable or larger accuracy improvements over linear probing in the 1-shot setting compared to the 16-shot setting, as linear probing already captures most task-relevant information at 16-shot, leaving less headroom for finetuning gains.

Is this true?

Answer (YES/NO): NO